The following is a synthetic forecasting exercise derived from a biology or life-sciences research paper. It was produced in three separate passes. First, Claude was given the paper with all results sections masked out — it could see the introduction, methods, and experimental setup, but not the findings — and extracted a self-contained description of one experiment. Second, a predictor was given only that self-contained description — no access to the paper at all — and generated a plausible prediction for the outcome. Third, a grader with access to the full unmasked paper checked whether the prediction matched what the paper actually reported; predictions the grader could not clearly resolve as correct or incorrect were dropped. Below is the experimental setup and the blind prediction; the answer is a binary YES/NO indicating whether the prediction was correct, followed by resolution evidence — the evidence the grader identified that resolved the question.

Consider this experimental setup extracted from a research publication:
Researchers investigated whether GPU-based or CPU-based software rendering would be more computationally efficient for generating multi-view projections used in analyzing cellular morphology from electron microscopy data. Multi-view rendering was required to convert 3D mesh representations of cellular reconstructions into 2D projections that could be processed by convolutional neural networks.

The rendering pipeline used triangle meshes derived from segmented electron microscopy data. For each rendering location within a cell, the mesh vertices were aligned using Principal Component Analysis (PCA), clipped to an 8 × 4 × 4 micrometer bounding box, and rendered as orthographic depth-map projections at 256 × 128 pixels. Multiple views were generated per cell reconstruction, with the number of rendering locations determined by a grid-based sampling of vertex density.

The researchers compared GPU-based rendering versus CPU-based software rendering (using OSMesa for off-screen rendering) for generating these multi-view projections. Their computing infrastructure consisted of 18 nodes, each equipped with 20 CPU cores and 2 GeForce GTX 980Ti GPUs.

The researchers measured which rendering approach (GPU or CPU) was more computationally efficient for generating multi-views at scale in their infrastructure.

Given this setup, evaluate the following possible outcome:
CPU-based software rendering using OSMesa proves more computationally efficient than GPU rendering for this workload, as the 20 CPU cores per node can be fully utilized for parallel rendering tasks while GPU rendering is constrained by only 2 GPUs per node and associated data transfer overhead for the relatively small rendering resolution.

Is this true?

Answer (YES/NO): YES